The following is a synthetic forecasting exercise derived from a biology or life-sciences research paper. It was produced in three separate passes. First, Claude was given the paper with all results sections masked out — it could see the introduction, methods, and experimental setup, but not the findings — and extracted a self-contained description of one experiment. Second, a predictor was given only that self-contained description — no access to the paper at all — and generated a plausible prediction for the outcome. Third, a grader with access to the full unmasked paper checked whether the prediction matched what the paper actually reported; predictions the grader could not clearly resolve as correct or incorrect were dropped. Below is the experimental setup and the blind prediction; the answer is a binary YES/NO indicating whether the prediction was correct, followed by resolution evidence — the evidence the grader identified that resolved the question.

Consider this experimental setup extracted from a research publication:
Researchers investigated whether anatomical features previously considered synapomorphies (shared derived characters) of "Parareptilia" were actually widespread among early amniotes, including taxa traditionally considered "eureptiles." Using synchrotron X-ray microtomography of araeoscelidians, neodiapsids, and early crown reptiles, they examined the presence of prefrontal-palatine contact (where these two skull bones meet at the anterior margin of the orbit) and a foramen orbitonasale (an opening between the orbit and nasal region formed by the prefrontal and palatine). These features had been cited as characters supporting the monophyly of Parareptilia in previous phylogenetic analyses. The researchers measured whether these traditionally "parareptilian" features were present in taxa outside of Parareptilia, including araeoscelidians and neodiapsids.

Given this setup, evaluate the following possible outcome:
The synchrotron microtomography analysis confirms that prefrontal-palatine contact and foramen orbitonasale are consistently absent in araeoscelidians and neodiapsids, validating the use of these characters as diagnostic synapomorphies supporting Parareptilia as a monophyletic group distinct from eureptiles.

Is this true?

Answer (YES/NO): NO